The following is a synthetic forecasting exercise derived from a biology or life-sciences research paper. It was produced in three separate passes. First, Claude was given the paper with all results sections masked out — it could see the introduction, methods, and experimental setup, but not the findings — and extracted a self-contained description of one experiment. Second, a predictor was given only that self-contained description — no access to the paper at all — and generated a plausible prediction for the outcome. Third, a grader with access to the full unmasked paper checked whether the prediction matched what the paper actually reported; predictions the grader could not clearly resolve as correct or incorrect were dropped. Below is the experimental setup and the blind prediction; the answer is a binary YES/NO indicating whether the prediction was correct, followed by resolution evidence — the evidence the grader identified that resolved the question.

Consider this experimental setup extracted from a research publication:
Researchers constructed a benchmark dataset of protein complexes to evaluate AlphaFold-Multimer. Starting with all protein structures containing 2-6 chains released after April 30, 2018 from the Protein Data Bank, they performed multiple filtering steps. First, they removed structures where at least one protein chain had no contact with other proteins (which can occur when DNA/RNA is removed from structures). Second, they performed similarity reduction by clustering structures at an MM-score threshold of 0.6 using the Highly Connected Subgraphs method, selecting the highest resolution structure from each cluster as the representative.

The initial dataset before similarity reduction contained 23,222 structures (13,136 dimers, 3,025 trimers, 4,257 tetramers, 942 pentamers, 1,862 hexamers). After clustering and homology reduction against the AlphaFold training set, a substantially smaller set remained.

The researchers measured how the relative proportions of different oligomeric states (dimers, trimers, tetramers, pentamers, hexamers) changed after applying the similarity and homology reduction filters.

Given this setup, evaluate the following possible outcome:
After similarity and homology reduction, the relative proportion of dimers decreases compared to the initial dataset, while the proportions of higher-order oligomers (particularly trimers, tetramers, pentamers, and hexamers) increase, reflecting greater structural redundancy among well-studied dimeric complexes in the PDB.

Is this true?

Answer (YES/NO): NO